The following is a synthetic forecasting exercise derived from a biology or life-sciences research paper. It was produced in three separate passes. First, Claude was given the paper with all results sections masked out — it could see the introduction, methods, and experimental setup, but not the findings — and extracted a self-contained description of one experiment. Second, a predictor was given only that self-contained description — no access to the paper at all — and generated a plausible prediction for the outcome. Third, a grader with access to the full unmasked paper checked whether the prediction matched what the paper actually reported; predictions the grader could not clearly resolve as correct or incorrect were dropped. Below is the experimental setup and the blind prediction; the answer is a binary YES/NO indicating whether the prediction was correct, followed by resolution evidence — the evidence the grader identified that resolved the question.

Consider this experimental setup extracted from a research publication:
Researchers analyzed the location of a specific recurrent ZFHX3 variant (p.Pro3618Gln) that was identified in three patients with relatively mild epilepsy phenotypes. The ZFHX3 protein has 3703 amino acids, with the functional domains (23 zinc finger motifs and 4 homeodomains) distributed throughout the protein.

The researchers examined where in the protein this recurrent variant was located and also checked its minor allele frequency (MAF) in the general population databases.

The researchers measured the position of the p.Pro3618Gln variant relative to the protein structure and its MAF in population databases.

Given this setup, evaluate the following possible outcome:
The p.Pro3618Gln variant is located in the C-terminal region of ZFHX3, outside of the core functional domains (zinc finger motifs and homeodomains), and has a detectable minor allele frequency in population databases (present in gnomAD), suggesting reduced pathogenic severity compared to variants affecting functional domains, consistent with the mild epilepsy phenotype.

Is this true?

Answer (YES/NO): YES